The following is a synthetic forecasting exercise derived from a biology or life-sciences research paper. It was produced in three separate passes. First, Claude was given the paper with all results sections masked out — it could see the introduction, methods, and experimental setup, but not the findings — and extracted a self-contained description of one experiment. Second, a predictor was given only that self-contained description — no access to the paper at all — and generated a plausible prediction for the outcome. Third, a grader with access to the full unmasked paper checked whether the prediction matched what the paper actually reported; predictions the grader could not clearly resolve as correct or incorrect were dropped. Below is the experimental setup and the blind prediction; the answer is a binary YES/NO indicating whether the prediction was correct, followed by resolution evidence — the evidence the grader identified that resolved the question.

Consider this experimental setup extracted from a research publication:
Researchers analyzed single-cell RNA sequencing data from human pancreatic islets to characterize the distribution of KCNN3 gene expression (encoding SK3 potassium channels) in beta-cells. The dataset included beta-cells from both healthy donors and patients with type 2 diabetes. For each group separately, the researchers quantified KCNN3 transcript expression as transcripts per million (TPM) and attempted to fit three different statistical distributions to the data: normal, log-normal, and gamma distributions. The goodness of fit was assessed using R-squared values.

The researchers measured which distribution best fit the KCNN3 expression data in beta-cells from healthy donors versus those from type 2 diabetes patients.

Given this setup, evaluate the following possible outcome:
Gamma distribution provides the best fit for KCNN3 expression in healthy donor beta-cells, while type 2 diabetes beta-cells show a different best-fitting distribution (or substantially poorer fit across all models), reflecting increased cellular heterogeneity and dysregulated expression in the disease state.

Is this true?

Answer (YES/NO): NO